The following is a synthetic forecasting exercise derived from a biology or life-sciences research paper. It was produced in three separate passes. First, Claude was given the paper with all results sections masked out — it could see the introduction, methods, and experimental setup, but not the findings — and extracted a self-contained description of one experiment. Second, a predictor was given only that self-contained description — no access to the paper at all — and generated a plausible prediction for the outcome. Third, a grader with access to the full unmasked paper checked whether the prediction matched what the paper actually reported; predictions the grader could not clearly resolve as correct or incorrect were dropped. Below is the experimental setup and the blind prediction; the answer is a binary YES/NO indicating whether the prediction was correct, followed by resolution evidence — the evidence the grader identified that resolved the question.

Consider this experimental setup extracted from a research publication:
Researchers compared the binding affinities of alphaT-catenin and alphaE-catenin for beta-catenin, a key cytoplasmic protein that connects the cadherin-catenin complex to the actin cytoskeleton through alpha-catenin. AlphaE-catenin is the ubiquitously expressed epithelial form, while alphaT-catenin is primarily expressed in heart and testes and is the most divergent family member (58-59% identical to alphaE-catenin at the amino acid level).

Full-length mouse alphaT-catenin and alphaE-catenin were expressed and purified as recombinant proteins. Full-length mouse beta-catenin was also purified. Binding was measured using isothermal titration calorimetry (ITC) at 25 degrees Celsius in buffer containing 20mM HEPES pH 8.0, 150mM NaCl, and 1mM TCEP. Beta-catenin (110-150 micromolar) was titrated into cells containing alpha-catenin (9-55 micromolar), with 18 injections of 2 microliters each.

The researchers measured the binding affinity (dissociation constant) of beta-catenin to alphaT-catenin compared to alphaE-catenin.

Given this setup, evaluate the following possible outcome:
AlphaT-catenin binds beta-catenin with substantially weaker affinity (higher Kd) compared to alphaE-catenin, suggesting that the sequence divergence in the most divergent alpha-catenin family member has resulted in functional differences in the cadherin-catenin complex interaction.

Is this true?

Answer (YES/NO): YES